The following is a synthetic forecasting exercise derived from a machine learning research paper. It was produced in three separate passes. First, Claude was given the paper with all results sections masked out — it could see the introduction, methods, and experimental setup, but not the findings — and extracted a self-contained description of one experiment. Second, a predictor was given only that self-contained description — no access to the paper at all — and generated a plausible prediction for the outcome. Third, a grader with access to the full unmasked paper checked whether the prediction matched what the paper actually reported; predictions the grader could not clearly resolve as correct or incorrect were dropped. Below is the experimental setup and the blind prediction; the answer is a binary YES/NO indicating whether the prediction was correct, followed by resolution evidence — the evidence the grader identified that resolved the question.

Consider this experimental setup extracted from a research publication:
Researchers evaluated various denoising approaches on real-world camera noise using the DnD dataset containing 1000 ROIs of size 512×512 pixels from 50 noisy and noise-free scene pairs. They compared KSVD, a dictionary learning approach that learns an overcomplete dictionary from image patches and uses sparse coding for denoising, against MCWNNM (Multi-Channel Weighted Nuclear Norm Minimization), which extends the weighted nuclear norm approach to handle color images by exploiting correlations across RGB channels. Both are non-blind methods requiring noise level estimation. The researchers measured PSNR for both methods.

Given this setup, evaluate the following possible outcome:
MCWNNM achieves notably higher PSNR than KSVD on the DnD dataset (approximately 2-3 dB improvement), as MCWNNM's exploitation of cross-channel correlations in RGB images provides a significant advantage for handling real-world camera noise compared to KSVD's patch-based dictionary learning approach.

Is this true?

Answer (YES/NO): NO